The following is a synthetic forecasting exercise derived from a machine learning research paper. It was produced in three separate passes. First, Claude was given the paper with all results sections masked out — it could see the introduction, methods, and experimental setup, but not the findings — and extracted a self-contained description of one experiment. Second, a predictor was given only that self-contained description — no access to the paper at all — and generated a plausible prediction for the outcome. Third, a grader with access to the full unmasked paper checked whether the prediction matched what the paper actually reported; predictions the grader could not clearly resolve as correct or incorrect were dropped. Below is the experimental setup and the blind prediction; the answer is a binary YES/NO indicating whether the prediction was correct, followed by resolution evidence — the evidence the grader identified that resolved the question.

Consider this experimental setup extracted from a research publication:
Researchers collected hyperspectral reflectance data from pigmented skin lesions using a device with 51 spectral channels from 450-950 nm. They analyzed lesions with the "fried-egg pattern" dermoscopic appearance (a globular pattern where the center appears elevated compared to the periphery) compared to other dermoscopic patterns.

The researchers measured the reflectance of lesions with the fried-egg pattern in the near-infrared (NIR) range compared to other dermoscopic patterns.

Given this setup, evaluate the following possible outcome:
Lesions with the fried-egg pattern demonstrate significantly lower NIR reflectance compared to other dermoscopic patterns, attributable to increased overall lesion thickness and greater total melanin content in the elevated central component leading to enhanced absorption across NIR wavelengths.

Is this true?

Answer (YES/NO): NO